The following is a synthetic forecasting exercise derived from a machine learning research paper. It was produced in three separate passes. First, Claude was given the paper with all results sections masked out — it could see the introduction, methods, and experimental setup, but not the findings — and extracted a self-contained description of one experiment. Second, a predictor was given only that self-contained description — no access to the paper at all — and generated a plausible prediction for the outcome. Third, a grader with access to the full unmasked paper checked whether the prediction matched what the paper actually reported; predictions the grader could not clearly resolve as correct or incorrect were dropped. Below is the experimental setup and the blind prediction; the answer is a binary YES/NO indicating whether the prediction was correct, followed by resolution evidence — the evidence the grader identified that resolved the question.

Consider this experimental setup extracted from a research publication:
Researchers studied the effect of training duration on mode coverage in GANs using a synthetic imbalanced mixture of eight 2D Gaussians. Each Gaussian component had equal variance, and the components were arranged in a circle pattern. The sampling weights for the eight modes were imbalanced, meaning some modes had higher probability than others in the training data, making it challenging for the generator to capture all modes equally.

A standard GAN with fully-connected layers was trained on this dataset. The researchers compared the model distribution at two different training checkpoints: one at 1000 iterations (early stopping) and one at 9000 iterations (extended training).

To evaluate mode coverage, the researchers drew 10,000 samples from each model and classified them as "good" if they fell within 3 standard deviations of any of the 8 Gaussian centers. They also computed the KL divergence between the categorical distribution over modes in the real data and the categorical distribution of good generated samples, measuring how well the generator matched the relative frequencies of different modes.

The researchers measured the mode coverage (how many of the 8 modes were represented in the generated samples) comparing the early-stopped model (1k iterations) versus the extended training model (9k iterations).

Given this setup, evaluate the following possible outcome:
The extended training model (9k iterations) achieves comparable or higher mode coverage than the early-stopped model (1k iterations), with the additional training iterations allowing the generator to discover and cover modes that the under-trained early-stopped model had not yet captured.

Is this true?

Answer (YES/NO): NO